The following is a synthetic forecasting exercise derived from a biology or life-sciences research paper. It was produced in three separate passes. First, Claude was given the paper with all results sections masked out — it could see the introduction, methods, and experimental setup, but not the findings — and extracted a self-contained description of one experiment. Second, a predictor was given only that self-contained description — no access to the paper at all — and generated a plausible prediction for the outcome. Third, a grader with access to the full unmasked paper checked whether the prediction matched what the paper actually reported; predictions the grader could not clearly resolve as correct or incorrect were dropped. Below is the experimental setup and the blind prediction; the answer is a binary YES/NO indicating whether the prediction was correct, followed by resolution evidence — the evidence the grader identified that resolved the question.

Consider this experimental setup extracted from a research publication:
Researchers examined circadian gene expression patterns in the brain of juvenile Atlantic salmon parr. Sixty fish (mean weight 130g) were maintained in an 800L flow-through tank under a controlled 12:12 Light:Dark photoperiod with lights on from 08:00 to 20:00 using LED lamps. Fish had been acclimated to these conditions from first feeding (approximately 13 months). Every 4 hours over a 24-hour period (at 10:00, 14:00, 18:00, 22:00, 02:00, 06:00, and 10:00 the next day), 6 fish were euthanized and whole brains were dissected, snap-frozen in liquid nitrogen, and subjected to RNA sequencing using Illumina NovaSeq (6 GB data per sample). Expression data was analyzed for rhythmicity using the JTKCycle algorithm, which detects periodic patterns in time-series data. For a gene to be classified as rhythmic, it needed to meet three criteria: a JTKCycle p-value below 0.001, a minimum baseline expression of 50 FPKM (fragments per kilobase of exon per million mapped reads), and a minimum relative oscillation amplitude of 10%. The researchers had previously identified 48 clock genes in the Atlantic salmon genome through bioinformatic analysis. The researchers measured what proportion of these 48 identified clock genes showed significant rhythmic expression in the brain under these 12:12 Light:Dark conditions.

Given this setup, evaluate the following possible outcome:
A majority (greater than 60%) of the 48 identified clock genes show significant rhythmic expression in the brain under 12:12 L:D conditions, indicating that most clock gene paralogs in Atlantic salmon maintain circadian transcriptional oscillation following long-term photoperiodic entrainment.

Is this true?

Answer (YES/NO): NO